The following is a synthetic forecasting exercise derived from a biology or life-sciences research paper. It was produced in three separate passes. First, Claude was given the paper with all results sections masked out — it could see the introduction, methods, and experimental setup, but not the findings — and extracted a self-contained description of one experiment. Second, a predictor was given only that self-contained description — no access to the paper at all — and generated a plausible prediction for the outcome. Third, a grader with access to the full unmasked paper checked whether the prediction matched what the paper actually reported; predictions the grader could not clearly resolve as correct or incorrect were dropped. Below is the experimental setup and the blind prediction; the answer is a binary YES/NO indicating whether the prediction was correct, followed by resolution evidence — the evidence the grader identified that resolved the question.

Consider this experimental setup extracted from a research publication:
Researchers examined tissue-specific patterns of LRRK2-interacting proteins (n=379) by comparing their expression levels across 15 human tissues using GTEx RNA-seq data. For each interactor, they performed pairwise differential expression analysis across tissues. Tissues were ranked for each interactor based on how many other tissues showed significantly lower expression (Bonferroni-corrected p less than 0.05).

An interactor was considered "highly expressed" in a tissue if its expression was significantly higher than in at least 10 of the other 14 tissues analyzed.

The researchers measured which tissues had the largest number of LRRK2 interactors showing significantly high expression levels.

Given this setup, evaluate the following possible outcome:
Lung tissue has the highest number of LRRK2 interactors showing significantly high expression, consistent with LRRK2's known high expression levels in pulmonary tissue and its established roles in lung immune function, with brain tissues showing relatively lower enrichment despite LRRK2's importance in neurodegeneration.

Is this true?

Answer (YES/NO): NO